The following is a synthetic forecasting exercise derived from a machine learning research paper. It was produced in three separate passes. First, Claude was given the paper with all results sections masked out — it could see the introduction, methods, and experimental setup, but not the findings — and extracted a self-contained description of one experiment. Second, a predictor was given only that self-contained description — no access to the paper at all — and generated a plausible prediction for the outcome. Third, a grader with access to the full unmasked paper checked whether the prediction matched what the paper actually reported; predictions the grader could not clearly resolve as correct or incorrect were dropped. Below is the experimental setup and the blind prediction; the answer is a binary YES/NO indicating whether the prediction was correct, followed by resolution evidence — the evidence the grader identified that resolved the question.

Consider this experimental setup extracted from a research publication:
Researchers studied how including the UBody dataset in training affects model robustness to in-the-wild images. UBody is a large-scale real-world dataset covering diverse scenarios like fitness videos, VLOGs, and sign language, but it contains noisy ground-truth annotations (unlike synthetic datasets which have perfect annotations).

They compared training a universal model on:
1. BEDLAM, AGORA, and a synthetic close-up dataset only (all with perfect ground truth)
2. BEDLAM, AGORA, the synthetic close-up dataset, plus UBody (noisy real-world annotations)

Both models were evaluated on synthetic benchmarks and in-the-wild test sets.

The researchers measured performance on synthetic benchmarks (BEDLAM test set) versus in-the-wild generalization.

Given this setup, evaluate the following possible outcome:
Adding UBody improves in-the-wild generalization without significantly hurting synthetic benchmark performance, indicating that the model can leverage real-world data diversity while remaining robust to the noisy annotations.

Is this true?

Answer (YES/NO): YES